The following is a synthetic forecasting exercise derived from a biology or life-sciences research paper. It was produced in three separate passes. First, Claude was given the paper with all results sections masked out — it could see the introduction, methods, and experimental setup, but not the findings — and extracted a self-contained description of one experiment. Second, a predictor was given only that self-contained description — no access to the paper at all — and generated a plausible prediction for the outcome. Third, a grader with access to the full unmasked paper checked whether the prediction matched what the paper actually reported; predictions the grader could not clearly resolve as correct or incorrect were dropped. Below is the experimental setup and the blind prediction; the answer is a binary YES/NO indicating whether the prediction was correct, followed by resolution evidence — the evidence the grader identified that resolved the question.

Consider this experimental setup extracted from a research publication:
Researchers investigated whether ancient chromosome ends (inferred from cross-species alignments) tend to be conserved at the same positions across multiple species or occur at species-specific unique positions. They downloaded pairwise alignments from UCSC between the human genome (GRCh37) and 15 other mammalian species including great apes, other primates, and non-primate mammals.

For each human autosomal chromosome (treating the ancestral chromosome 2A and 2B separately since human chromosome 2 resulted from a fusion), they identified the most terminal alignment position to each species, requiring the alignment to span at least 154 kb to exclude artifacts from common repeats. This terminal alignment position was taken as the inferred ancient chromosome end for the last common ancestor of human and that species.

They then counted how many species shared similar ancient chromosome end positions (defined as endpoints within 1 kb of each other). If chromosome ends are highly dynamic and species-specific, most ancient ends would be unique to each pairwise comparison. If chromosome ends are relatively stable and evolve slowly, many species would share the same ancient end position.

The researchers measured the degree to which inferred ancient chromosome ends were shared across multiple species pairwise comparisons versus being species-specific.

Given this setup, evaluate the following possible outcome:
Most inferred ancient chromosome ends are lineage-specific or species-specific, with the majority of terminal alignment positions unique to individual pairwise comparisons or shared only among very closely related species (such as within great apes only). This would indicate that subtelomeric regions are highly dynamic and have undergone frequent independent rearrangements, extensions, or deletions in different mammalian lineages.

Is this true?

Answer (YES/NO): NO